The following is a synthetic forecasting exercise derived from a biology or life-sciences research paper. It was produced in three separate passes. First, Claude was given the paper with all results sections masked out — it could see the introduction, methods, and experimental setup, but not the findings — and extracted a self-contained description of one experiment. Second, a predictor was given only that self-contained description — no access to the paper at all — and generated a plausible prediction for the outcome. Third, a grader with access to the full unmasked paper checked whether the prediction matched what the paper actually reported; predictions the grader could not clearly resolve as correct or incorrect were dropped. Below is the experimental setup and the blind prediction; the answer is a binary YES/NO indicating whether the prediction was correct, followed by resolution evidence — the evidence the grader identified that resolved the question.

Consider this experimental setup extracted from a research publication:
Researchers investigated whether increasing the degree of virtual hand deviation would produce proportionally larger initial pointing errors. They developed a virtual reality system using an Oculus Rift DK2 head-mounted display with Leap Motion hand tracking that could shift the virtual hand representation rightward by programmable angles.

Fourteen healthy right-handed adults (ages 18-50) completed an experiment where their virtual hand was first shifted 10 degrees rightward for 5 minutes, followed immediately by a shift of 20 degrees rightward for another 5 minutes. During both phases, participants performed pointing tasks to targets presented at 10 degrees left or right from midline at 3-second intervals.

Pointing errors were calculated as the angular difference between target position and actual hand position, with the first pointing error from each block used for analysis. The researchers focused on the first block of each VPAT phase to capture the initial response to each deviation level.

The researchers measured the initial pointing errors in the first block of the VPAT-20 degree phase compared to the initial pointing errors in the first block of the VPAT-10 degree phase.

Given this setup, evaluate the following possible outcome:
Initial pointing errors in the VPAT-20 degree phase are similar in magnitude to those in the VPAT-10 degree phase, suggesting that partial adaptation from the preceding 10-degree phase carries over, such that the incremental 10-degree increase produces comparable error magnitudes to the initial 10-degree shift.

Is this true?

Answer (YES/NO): NO